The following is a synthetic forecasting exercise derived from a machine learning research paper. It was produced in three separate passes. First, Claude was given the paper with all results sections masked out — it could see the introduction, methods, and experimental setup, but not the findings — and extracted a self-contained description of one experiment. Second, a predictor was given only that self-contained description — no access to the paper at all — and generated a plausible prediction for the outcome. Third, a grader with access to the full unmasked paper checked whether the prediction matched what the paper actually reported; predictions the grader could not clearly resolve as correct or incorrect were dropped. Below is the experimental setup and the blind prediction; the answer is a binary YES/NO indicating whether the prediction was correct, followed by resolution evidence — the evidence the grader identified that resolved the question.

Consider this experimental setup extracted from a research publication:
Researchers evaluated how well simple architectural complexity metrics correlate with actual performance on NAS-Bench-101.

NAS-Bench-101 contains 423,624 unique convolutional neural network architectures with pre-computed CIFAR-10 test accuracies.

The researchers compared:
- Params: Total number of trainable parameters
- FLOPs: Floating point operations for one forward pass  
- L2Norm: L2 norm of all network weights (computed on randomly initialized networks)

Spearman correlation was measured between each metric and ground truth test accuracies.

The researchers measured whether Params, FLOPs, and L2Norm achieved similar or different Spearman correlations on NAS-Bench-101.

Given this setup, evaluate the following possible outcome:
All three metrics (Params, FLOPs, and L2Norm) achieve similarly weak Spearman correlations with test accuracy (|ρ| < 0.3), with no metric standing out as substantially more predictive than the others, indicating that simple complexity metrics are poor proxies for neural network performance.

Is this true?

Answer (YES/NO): NO